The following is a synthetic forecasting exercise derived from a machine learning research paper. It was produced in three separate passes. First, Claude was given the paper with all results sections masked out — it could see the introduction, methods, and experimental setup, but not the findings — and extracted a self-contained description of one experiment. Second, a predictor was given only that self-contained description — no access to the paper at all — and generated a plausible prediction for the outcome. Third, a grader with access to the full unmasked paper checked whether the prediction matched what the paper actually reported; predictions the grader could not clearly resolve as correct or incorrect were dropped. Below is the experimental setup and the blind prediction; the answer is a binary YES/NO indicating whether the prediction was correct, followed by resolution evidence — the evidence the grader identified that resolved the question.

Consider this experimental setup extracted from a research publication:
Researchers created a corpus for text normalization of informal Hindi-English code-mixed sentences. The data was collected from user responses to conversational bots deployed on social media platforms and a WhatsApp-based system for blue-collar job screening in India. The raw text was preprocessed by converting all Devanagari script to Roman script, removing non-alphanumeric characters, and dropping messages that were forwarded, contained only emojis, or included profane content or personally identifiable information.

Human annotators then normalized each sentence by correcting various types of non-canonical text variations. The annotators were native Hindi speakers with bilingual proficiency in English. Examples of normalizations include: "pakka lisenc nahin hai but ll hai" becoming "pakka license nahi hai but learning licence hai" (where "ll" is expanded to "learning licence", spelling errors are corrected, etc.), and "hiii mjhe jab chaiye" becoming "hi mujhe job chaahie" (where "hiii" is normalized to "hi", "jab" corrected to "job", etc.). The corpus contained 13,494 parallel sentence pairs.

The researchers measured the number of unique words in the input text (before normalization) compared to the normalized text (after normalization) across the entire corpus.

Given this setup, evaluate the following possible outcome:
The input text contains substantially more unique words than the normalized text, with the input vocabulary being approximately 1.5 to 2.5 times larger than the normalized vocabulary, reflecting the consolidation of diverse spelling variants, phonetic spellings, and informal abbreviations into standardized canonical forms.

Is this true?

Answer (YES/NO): NO